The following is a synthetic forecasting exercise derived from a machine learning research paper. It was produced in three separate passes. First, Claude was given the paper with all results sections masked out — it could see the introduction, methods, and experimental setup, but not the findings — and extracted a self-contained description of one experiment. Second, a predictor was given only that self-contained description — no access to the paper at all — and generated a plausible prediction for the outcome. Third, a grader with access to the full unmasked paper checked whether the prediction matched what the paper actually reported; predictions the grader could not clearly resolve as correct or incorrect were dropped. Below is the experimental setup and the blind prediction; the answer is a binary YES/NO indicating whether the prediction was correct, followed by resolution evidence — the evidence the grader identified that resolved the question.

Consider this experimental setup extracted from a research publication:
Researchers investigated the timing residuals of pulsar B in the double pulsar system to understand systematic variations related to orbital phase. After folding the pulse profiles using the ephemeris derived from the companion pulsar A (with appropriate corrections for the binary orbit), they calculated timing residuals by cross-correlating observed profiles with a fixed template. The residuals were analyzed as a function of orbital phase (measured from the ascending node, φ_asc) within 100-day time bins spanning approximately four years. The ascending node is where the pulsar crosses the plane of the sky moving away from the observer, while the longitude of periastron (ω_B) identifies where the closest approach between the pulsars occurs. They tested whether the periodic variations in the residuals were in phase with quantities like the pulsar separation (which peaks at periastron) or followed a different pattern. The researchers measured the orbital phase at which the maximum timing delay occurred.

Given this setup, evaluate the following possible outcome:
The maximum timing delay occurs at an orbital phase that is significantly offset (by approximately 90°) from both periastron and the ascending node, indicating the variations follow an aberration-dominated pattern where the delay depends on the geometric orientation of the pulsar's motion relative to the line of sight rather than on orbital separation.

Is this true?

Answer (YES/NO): NO